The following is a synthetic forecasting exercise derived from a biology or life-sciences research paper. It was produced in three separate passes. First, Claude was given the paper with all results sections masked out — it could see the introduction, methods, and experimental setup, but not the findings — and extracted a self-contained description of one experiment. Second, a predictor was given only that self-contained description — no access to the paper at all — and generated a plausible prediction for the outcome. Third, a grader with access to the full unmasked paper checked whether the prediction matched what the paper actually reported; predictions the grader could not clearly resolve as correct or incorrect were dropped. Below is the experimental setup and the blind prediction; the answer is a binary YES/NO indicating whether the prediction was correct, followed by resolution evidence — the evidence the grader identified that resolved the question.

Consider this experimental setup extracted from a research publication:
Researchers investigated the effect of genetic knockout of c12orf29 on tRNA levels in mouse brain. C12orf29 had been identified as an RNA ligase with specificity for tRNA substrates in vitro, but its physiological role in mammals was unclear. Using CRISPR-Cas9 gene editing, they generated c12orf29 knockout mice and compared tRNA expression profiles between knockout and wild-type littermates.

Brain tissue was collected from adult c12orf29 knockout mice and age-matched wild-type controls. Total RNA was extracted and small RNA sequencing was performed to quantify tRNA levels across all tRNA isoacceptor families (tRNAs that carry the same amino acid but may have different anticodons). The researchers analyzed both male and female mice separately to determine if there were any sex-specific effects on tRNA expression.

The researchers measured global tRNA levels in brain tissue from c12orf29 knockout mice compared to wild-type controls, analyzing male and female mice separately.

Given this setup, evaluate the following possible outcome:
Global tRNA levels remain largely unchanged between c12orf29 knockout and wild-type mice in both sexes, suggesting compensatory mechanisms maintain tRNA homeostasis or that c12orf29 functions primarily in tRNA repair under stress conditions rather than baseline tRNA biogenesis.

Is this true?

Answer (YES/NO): NO